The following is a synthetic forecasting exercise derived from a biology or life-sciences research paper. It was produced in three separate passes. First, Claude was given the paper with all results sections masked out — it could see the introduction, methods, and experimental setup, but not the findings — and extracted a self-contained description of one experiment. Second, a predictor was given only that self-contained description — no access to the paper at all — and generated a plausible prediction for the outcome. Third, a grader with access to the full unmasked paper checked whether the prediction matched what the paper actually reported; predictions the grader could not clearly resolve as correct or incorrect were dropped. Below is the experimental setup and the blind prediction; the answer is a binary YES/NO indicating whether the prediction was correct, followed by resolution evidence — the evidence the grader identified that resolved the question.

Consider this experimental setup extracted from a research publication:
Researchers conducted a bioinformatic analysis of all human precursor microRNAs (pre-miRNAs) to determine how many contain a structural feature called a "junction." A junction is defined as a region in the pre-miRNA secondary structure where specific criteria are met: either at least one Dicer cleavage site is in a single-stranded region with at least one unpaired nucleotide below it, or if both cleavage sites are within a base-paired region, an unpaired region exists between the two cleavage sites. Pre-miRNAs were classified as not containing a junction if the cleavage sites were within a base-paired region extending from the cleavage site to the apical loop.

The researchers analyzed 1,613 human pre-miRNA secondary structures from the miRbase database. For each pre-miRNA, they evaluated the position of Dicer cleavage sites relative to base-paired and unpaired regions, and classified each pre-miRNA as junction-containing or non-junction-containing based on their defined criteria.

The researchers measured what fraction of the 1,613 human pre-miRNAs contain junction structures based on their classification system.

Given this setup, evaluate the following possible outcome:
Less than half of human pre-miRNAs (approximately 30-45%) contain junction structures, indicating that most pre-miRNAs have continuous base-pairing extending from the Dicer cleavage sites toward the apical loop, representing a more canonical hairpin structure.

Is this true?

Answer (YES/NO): NO